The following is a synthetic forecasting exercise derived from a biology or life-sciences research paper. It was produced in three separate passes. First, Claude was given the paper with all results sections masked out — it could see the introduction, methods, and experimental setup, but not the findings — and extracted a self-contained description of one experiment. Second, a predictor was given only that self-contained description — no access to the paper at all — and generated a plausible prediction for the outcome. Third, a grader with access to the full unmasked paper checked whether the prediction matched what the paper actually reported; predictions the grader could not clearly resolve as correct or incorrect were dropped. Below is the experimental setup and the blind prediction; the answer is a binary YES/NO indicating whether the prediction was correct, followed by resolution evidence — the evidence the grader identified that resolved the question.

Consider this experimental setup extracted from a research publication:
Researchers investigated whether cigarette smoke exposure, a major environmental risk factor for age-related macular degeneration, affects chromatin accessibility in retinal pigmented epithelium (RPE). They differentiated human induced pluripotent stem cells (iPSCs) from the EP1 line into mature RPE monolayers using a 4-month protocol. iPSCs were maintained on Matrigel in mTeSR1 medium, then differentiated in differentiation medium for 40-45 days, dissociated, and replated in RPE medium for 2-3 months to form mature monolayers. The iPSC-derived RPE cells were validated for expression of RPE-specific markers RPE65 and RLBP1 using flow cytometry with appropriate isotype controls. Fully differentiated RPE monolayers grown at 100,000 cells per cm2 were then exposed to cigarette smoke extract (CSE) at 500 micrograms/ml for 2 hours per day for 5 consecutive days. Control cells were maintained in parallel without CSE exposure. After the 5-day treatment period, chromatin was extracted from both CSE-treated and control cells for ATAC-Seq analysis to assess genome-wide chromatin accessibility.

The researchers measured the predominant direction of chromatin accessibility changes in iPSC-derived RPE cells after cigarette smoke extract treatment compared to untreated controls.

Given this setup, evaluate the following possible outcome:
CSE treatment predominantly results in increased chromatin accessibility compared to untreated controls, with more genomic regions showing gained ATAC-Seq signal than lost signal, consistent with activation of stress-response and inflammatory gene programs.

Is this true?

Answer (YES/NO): NO